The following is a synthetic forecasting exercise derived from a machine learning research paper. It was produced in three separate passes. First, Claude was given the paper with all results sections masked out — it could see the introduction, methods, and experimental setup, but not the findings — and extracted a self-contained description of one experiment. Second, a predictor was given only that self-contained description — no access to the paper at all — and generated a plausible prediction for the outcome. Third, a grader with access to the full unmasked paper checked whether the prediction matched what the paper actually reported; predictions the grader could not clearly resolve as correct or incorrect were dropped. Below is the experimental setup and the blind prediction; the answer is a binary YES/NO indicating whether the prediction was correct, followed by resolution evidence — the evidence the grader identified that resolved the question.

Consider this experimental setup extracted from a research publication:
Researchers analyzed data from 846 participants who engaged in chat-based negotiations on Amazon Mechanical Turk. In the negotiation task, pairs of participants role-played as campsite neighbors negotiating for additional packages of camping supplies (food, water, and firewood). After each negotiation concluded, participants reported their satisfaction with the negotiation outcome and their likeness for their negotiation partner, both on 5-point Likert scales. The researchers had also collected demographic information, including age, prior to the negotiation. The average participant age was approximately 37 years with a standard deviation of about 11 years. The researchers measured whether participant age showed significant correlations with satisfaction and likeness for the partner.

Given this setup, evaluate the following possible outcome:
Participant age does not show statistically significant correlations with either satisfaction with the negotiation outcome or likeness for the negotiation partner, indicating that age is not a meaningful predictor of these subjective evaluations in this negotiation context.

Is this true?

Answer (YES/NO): NO